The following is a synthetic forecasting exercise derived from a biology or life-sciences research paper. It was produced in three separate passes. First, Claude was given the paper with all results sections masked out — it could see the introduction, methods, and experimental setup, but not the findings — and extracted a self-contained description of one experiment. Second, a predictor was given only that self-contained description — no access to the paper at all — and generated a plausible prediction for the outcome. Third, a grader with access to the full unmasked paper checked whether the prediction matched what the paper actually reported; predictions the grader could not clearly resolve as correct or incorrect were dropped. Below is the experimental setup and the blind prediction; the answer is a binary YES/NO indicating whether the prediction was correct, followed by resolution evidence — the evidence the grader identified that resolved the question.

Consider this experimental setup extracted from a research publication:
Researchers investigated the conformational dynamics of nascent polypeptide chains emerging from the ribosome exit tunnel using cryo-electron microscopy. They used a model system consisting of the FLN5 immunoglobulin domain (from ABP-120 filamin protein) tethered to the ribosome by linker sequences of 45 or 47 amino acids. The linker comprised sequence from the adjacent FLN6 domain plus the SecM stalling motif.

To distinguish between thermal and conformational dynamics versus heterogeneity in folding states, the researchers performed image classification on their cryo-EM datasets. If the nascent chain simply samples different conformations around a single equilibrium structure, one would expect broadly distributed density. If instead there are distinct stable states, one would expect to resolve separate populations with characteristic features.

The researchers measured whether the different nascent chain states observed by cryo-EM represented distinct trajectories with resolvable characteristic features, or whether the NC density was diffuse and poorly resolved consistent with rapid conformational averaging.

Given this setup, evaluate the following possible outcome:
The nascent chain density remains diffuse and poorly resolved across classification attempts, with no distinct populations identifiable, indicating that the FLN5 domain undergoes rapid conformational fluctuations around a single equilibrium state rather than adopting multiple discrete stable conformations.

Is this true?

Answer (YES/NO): NO